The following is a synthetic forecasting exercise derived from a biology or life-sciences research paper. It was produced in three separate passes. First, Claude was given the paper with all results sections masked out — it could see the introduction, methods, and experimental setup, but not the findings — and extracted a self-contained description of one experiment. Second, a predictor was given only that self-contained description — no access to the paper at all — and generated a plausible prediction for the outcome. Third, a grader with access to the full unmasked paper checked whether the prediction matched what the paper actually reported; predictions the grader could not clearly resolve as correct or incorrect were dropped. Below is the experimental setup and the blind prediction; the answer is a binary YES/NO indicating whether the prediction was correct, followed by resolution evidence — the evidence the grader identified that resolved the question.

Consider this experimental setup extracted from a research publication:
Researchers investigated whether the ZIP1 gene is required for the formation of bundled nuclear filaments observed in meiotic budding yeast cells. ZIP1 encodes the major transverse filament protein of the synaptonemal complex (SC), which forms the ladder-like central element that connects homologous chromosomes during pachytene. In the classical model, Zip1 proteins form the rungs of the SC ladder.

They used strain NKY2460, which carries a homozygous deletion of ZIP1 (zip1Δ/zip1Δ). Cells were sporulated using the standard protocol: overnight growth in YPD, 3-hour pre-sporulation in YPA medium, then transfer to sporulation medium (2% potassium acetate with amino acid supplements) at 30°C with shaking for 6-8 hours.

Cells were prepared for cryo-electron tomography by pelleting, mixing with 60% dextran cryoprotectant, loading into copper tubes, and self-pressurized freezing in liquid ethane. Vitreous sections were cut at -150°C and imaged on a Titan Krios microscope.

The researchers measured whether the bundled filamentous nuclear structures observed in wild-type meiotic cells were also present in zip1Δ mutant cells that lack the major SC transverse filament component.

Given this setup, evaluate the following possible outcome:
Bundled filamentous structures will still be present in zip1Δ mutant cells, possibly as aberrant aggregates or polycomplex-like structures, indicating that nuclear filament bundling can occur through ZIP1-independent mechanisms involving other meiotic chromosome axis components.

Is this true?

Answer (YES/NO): NO